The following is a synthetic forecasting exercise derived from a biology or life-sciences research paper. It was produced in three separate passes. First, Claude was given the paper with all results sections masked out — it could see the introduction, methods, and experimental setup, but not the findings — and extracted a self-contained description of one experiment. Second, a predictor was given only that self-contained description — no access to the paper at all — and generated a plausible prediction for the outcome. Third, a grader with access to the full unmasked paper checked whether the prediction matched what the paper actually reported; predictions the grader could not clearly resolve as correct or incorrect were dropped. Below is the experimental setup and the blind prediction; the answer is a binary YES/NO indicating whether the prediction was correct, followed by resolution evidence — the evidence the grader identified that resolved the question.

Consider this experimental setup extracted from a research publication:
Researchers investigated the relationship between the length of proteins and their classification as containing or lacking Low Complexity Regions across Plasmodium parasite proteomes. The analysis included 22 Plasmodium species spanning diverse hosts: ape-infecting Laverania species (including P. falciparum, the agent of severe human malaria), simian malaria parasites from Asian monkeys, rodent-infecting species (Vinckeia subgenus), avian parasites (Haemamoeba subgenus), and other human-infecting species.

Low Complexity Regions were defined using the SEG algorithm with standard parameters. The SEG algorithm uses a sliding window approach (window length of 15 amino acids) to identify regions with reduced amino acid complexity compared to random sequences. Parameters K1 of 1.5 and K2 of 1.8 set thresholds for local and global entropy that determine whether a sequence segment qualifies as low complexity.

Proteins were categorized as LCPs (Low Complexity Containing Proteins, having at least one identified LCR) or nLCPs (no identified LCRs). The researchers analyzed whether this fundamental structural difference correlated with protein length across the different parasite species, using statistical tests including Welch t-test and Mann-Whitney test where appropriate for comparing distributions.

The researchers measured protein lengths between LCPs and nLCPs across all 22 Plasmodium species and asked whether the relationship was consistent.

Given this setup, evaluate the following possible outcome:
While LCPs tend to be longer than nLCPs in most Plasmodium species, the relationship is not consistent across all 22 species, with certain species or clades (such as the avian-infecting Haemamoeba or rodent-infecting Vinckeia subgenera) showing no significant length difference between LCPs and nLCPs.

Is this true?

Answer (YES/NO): NO